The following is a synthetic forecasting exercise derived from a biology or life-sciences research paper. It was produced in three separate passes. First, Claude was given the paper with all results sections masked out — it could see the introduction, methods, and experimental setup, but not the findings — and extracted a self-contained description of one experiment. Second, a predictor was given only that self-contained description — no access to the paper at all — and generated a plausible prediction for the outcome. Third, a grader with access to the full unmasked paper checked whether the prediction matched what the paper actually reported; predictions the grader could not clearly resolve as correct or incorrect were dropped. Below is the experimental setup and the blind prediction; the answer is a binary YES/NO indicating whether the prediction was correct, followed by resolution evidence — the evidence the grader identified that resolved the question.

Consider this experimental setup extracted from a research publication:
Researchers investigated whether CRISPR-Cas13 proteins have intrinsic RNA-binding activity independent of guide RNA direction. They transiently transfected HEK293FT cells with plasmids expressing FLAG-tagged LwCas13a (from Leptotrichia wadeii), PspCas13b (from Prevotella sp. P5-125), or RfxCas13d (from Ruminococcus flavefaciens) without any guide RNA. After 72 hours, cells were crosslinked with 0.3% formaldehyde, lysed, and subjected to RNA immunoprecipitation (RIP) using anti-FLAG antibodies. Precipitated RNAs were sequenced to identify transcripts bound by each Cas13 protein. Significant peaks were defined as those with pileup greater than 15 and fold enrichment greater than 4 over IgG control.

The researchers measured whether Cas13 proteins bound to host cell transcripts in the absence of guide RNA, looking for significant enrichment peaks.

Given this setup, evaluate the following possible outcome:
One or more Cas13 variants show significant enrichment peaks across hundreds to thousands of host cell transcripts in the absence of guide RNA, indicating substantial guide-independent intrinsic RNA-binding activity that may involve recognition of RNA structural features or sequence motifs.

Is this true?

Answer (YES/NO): YES